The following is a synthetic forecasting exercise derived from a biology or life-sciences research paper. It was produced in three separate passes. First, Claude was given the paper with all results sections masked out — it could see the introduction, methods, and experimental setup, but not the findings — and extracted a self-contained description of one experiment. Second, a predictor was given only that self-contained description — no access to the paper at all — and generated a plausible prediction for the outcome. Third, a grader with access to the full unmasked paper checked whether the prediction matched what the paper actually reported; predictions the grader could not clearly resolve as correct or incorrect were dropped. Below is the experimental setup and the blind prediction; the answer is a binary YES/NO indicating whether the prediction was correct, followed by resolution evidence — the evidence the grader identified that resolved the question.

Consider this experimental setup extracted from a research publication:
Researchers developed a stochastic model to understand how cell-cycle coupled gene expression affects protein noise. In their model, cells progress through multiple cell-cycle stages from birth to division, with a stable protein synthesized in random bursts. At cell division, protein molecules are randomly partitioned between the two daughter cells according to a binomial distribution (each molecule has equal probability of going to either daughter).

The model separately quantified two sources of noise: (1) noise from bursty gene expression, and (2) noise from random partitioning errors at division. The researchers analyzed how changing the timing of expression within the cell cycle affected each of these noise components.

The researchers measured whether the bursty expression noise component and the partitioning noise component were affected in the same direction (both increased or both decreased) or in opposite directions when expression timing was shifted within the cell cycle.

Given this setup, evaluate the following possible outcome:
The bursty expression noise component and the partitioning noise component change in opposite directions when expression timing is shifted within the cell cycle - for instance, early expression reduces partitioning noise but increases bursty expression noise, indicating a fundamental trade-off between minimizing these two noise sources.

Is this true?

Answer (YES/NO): YES